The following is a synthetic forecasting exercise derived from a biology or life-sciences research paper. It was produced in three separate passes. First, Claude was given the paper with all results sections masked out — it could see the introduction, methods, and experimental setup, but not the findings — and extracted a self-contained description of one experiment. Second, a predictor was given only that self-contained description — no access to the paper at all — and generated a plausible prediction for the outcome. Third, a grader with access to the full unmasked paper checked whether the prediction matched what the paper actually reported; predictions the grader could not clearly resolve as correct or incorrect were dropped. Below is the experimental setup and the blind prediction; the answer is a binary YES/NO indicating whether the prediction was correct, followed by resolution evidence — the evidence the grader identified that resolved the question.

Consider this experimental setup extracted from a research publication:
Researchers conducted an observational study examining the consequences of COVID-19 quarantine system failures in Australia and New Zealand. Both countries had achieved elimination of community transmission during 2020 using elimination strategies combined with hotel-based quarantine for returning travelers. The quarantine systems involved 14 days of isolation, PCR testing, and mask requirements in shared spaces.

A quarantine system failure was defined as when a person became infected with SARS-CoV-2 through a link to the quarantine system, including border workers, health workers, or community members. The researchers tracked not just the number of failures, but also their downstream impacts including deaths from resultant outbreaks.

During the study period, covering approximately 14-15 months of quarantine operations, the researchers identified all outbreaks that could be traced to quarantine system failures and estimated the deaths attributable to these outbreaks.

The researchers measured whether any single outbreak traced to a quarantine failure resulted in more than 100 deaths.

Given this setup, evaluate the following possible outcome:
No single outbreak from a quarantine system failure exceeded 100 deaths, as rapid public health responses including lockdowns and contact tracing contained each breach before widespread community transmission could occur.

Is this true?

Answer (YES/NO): NO